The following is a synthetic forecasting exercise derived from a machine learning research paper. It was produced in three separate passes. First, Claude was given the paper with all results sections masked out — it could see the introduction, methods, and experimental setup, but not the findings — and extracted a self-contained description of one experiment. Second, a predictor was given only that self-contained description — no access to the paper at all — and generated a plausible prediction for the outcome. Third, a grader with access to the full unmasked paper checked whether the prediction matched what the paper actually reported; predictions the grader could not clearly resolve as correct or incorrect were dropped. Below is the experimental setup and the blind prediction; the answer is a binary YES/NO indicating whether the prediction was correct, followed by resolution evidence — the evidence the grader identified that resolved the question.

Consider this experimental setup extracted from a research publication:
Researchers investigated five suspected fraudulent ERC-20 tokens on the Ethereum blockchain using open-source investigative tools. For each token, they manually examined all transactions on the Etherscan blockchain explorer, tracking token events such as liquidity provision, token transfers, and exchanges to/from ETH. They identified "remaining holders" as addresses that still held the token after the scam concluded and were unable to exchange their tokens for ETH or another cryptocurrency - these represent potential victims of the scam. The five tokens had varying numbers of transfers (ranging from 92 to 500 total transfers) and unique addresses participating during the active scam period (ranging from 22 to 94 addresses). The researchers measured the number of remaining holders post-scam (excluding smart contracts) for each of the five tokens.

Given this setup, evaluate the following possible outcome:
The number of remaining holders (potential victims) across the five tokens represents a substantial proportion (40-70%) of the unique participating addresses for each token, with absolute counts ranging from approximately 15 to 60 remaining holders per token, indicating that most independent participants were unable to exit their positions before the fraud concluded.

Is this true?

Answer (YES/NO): NO